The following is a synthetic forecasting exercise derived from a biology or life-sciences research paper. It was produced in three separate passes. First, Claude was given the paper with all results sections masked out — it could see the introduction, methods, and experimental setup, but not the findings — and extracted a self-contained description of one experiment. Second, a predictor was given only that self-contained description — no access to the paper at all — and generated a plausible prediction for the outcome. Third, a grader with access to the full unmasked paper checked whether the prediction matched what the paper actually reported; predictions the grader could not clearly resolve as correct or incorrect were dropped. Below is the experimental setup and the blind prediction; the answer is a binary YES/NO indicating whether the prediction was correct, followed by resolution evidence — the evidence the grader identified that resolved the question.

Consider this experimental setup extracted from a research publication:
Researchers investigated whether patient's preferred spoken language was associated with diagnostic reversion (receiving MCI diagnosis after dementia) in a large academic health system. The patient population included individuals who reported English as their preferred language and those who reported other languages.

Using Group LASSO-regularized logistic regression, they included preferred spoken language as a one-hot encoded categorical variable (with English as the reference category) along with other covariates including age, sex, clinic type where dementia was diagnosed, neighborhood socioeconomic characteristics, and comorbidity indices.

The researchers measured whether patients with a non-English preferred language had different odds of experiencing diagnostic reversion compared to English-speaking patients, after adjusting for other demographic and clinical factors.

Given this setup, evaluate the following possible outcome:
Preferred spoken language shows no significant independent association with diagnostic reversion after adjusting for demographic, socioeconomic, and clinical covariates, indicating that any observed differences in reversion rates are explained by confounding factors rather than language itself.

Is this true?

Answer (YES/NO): NO